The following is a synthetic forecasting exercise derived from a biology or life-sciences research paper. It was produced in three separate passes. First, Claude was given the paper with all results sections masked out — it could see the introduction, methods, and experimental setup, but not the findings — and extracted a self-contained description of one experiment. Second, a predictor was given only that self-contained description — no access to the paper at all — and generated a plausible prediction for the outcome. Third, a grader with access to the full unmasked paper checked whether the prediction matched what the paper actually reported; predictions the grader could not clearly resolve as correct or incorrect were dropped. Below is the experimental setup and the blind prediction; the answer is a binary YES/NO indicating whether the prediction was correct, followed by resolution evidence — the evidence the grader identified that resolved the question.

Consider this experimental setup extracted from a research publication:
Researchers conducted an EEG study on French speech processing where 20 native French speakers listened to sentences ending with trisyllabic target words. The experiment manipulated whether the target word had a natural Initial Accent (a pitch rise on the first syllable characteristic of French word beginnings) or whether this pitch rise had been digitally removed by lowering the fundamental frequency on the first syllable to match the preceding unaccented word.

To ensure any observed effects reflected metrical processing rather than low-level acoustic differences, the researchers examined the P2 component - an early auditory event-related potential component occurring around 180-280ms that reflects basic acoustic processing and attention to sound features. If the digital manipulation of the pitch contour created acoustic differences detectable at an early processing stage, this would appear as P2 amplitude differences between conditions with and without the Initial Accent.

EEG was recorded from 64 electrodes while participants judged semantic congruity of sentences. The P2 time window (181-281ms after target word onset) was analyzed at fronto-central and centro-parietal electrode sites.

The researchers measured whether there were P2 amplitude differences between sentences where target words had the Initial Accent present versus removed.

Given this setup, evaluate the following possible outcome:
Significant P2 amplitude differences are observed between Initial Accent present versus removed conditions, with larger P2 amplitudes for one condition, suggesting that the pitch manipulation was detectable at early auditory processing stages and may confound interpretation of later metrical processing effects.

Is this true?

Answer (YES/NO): NO